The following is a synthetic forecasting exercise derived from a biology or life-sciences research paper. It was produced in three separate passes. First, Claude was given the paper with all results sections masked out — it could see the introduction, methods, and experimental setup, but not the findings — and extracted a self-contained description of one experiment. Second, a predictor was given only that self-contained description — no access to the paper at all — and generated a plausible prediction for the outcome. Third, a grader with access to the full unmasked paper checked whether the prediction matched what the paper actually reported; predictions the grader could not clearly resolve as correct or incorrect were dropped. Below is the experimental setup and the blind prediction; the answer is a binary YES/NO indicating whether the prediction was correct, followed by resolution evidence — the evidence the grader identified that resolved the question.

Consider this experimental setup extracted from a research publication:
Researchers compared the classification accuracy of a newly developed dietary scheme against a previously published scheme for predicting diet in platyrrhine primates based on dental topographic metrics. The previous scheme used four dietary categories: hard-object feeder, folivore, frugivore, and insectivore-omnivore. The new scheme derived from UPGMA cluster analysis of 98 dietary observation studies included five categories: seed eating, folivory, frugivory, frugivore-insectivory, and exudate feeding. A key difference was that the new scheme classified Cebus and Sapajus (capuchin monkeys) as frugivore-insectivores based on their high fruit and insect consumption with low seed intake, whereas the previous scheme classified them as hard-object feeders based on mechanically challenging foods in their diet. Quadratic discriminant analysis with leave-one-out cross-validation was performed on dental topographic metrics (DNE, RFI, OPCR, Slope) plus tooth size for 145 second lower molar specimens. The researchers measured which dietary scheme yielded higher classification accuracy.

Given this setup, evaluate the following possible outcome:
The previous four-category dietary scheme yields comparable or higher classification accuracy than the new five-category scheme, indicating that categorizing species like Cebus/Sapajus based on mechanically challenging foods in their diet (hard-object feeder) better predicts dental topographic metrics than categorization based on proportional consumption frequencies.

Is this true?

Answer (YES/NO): YES